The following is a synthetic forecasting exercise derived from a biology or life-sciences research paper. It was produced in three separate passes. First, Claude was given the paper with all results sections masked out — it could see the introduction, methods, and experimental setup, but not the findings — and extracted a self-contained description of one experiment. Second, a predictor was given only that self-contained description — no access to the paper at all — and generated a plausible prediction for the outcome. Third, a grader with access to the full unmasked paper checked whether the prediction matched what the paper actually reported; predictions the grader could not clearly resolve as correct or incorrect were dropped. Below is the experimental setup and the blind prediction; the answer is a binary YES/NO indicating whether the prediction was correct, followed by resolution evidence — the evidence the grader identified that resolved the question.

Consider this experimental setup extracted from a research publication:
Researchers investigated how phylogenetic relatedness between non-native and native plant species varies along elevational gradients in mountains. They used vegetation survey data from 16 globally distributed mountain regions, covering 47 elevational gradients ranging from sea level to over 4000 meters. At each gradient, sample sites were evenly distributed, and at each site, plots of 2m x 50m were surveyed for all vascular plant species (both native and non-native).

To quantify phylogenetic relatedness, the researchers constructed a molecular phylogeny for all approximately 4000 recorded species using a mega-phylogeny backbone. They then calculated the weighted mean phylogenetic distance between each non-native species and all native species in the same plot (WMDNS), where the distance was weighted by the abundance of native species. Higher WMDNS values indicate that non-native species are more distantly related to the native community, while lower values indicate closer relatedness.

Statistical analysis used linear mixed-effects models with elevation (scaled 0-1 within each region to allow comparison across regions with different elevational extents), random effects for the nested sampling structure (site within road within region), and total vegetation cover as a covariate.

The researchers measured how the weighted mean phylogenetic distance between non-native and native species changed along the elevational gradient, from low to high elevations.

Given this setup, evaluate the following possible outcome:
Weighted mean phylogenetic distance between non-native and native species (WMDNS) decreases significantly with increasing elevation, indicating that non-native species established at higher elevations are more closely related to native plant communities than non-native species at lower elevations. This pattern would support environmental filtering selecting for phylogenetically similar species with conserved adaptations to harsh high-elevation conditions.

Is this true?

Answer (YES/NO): YES